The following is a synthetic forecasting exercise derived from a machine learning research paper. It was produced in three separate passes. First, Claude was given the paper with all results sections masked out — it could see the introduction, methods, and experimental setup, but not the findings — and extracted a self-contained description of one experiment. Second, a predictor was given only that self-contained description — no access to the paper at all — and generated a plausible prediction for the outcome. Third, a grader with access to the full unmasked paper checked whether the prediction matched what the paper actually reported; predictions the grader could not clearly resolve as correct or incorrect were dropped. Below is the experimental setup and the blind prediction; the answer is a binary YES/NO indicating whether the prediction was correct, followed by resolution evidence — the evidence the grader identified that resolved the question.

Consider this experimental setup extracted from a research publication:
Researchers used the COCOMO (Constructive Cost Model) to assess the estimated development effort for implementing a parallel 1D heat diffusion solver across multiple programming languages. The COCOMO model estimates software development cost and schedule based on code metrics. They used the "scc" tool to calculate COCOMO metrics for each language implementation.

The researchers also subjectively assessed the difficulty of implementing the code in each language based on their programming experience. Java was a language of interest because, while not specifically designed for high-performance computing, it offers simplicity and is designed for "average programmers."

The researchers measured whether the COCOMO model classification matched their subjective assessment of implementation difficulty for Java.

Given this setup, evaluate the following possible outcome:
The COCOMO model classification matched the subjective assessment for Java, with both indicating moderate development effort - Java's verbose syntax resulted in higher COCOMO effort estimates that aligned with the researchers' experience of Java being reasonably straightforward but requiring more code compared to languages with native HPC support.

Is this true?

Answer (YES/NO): NO